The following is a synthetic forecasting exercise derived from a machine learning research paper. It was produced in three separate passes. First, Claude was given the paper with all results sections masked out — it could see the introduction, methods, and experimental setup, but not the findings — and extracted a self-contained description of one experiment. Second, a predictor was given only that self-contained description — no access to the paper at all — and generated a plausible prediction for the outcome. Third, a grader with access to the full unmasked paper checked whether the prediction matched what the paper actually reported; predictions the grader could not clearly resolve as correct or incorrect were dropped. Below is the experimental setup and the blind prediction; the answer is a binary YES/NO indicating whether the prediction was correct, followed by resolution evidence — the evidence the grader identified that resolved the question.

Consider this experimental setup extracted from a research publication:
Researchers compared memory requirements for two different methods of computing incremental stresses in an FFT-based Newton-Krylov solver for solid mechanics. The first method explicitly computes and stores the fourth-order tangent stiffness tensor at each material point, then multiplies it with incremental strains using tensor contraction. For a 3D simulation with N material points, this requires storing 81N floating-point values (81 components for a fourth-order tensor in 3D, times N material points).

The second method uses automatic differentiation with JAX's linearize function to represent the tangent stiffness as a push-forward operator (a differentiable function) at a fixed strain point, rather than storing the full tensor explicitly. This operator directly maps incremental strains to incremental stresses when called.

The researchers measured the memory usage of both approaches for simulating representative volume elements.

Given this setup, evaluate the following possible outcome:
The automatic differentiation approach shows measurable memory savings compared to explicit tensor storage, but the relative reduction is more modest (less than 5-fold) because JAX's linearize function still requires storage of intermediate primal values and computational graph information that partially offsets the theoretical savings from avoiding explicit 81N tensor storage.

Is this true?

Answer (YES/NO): NO